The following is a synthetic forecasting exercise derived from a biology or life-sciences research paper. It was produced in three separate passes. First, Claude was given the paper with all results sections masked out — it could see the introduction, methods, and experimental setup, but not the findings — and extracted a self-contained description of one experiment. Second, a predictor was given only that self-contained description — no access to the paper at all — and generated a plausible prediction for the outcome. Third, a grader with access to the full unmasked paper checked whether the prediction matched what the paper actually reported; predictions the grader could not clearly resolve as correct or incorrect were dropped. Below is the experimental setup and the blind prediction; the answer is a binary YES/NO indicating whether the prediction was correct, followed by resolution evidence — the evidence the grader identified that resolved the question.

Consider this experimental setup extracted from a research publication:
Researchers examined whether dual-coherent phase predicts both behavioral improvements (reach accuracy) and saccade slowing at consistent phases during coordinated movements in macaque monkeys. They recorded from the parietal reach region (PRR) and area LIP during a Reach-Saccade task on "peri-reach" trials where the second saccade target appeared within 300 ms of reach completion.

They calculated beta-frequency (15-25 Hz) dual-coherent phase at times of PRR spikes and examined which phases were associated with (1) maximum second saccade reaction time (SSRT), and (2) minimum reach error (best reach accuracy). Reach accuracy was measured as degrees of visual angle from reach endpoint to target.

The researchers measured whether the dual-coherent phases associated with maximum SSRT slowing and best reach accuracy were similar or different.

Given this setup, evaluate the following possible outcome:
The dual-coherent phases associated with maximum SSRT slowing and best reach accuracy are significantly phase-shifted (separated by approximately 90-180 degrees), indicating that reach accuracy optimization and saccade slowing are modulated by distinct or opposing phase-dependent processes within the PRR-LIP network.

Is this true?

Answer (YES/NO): NO